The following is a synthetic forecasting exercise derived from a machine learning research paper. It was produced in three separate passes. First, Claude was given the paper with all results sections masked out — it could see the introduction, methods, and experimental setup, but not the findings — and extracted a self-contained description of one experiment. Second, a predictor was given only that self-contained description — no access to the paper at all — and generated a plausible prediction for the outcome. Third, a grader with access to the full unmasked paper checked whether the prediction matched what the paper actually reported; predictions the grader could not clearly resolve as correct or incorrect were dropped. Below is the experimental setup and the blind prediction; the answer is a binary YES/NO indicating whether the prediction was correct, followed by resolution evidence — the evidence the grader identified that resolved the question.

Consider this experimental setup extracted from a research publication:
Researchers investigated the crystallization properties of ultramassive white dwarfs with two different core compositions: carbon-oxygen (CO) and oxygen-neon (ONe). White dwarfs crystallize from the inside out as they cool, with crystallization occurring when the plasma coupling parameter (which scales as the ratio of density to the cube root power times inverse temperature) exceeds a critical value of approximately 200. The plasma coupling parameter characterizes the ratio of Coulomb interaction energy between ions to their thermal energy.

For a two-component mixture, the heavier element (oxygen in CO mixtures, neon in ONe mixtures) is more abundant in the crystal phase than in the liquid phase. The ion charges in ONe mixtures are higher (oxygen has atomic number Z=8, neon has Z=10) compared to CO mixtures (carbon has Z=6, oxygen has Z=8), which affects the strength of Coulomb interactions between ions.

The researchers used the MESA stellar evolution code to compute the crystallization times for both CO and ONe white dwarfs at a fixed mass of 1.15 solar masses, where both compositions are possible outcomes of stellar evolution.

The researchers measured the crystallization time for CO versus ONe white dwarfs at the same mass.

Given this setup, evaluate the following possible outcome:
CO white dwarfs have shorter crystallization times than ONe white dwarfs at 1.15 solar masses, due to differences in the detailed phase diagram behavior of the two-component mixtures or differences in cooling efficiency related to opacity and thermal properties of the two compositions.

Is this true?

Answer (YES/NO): NO